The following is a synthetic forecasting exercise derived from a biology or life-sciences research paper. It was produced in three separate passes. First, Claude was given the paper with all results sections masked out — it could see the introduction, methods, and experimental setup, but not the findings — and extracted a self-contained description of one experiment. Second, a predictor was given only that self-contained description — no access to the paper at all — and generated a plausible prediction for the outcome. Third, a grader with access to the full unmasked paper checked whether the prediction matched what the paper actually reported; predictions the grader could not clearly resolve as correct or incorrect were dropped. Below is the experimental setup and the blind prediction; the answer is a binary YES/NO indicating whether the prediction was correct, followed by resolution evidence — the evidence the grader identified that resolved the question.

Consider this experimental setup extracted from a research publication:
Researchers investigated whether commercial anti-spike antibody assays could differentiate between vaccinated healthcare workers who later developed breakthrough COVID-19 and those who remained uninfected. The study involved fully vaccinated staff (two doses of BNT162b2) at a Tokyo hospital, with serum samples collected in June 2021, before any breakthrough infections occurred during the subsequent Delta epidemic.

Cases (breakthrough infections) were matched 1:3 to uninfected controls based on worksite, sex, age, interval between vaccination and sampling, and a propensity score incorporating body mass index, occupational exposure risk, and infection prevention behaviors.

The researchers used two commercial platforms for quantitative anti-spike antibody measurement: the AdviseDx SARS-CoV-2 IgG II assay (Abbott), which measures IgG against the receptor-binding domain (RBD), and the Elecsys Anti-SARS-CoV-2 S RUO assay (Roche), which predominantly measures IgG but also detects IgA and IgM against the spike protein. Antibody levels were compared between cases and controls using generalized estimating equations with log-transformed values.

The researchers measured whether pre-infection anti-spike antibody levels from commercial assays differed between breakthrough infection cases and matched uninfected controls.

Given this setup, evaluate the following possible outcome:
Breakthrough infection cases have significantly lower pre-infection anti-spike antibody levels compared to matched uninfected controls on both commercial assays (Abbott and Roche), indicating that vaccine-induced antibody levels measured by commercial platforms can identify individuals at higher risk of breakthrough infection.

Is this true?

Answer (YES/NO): NO